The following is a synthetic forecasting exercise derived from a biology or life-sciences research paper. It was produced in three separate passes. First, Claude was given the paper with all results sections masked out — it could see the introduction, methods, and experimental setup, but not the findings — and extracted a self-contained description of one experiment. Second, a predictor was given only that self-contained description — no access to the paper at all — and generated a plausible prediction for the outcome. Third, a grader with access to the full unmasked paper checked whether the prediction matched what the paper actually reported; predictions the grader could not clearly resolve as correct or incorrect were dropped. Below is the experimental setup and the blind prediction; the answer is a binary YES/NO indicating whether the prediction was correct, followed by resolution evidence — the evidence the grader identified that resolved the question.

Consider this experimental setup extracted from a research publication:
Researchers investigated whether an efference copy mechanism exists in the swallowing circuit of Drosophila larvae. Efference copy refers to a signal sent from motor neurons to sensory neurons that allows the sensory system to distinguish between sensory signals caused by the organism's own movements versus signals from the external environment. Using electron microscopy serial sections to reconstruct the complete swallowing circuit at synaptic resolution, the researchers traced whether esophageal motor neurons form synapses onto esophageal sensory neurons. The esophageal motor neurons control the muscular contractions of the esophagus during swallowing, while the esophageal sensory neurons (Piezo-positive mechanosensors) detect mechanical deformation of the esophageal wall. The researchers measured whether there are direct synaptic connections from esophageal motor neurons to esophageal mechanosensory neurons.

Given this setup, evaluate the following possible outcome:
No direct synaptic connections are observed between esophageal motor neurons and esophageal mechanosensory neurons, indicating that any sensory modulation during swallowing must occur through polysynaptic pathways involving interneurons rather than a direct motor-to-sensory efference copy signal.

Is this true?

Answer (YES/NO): NO